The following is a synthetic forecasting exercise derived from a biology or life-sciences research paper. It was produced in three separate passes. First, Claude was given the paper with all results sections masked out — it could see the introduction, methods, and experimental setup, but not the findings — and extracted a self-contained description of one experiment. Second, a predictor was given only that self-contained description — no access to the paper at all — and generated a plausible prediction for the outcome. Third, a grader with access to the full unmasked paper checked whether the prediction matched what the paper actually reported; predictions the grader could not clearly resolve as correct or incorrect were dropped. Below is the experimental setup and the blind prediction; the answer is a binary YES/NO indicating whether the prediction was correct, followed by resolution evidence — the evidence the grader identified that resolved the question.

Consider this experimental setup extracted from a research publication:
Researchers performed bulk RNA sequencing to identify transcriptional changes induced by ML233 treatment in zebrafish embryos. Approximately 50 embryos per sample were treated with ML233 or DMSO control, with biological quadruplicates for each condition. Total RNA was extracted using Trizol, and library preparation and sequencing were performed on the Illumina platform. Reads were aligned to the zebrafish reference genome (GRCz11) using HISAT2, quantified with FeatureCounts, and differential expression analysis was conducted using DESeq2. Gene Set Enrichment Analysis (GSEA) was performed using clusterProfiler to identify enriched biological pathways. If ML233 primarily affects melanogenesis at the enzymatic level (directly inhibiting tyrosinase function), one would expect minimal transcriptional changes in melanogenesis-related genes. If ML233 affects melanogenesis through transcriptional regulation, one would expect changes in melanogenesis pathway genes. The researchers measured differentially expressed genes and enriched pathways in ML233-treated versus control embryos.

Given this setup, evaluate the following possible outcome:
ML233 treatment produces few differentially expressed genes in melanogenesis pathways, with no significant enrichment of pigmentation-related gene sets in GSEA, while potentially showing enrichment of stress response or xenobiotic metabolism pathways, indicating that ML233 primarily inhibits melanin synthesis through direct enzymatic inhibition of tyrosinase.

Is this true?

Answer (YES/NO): NO